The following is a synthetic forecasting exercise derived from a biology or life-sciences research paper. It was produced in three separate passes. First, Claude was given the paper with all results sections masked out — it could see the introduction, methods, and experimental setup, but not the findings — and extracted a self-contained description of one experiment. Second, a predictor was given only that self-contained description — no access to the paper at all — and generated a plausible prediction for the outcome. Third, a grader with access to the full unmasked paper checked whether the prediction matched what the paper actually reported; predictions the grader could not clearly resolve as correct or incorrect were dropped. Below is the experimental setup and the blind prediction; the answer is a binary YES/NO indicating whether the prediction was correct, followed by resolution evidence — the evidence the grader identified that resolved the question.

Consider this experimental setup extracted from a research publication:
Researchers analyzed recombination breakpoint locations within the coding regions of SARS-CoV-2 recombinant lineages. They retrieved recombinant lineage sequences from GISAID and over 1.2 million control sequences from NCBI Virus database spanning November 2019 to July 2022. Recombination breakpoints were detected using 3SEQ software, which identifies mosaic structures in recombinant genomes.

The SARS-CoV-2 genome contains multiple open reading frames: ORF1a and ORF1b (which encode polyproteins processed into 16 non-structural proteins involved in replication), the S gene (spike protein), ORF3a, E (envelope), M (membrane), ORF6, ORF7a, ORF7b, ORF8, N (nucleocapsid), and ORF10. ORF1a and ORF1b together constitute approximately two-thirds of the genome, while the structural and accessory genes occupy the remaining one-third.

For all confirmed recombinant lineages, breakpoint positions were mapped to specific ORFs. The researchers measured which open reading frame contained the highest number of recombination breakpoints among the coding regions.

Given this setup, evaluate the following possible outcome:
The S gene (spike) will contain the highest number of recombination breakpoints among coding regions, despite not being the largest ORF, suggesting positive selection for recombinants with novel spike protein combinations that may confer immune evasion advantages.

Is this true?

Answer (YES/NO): NO